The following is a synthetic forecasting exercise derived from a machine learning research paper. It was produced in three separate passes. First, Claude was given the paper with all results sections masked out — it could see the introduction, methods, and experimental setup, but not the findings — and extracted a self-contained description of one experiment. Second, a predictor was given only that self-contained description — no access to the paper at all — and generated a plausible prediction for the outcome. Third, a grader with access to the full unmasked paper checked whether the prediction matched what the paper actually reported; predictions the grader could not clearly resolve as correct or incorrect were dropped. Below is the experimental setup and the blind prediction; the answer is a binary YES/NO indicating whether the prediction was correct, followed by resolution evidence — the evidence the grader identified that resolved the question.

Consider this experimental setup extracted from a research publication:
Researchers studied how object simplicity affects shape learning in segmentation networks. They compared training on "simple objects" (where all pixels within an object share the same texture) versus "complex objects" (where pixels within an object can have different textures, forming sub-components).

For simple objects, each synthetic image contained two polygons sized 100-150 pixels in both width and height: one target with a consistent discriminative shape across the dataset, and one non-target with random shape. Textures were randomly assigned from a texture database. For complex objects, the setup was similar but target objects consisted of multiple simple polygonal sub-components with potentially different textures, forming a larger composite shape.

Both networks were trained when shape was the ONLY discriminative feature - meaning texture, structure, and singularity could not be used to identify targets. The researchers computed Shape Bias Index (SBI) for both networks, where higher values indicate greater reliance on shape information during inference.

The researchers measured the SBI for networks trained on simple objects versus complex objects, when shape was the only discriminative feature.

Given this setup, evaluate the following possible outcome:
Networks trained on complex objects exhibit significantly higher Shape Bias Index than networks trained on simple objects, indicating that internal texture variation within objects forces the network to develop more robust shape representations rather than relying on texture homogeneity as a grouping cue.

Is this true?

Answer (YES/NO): NO